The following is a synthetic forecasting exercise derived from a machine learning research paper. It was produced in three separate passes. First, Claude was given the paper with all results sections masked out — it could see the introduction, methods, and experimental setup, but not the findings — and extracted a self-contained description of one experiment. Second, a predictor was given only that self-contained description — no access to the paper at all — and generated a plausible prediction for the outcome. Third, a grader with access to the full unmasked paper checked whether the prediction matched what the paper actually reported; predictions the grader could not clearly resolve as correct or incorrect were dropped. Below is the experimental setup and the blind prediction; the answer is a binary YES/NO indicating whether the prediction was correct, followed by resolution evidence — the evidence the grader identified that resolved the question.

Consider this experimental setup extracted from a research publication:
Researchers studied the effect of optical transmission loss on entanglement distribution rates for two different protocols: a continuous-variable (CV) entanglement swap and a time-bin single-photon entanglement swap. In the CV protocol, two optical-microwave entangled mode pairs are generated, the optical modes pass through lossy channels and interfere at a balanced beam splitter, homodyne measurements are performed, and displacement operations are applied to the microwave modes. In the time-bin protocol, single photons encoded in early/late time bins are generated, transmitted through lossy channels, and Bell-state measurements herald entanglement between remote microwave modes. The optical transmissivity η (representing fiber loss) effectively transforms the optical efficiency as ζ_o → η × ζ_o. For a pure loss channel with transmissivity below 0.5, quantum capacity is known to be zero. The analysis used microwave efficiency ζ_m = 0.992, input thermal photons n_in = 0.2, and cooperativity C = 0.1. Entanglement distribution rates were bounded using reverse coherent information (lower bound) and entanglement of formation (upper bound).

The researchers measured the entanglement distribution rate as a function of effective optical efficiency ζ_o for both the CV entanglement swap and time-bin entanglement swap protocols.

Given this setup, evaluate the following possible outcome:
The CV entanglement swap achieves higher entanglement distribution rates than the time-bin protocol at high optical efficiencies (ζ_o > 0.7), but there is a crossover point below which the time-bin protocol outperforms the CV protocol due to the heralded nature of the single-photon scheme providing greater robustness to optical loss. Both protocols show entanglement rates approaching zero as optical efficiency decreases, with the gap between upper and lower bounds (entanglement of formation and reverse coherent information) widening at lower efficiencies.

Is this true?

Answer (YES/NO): NO